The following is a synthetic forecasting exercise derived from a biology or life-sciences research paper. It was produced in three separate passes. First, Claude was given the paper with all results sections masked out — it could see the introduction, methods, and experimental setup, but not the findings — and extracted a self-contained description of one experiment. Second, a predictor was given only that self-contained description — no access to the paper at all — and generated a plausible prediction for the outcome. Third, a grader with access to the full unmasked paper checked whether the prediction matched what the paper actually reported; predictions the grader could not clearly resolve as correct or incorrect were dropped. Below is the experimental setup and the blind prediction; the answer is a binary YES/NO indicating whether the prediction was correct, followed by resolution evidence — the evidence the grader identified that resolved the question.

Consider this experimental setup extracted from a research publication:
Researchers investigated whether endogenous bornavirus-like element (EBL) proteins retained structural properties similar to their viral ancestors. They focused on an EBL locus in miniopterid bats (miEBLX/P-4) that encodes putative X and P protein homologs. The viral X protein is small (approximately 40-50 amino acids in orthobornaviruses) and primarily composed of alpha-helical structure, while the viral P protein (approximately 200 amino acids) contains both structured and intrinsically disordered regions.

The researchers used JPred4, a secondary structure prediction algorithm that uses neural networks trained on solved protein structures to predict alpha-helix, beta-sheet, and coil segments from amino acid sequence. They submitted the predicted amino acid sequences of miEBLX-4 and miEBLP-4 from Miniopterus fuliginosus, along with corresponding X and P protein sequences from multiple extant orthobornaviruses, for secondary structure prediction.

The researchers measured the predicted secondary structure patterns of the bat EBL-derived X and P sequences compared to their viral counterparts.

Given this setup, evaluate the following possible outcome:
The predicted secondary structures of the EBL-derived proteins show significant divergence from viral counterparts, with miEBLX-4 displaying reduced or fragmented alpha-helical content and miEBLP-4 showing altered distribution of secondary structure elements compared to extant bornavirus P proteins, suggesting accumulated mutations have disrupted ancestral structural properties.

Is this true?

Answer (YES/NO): NO